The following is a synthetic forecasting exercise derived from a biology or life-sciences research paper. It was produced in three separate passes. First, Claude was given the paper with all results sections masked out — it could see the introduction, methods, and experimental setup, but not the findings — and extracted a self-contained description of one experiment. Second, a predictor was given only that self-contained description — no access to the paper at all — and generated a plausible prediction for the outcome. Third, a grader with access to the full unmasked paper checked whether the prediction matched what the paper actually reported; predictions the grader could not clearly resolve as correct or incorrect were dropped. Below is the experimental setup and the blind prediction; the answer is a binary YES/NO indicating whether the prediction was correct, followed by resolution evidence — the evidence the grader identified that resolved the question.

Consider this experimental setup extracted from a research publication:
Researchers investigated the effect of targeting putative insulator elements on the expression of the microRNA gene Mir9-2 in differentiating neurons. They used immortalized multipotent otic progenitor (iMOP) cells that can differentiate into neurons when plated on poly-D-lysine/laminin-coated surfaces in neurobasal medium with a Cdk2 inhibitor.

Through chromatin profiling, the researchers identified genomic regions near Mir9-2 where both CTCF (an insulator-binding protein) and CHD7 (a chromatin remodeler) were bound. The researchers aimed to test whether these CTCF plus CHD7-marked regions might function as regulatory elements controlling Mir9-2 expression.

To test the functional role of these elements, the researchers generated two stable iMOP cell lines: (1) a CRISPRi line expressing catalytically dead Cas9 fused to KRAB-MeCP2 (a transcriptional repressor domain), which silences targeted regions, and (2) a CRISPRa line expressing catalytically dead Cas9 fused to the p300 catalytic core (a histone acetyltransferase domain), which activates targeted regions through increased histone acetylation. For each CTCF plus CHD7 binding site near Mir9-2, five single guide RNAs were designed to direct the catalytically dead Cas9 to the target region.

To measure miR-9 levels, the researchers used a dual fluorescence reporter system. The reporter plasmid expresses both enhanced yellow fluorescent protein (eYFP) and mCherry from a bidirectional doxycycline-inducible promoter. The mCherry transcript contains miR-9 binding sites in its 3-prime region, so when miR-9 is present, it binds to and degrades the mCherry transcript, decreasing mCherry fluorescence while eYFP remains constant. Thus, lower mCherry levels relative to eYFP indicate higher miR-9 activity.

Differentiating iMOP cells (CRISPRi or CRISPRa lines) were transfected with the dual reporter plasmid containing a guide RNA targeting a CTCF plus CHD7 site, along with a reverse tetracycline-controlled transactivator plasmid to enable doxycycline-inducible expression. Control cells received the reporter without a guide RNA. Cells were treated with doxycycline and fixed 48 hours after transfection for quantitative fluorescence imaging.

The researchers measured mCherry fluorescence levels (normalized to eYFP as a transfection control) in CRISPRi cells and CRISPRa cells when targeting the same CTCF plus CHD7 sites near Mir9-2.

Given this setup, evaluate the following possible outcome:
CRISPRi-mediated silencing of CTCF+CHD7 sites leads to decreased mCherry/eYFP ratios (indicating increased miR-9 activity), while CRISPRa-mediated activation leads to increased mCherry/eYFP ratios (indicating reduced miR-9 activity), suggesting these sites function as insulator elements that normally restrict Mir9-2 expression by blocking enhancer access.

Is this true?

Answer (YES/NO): NO